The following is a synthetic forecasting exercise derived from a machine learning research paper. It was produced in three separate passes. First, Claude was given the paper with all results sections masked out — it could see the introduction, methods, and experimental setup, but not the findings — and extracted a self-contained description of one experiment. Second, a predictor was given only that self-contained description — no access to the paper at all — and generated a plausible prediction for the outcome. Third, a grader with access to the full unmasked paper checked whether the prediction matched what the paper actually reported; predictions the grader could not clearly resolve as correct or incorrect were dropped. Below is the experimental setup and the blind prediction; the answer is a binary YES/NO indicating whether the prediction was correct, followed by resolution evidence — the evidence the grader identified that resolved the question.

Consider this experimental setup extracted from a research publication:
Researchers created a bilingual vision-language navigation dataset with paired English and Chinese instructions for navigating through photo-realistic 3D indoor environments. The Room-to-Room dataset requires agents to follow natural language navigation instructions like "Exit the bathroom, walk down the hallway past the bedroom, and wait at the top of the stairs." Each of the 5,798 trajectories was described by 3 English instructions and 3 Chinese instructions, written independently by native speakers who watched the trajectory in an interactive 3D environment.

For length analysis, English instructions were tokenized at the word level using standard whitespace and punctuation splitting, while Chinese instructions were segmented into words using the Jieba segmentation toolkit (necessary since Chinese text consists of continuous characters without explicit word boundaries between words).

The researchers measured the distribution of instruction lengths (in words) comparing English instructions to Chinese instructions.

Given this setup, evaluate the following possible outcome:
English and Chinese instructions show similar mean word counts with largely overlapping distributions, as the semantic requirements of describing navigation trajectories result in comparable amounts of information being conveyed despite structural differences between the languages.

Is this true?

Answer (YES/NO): NO